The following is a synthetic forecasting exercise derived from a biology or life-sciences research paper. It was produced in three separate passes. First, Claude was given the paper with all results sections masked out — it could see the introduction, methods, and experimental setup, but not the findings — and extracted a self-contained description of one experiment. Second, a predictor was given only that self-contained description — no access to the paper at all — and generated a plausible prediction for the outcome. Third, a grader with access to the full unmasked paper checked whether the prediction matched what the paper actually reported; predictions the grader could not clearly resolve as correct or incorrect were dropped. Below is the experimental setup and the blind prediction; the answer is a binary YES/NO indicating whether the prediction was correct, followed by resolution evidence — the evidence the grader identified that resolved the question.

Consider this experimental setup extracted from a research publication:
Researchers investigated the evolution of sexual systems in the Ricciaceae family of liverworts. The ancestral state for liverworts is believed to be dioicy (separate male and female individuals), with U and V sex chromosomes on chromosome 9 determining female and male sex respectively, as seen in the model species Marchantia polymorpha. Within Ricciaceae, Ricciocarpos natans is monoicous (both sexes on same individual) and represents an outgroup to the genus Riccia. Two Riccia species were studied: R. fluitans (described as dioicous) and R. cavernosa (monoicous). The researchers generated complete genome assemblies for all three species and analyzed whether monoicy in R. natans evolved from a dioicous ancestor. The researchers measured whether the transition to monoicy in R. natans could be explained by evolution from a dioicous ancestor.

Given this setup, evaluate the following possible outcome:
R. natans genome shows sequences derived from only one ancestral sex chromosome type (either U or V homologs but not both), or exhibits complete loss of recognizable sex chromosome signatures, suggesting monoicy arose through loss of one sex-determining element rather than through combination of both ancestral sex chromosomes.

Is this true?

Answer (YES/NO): NO